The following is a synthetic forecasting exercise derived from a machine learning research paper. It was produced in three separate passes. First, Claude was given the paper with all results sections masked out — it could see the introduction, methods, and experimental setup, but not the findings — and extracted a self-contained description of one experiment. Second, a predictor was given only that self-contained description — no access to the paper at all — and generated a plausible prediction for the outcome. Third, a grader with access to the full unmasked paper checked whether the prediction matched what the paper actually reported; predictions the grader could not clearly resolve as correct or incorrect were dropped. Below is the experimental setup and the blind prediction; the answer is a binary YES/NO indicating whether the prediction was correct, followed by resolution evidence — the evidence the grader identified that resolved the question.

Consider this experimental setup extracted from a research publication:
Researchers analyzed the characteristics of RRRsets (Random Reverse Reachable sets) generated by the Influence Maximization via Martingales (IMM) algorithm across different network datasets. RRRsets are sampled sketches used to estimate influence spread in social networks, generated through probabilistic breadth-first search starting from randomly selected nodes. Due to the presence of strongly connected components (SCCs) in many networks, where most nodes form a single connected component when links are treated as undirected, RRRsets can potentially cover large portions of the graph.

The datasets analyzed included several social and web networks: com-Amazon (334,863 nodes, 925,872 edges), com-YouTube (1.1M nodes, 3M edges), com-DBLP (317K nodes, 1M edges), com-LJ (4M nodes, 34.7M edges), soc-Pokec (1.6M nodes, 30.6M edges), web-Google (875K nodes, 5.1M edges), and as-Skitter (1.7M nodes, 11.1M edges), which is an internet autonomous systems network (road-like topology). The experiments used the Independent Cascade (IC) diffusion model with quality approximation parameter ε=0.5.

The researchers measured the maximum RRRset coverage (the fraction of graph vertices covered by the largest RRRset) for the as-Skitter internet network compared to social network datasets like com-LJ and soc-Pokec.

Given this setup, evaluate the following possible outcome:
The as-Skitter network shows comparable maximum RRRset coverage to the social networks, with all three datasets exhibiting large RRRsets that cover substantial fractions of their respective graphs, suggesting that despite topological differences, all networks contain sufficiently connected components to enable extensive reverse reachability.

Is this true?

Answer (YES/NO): NO